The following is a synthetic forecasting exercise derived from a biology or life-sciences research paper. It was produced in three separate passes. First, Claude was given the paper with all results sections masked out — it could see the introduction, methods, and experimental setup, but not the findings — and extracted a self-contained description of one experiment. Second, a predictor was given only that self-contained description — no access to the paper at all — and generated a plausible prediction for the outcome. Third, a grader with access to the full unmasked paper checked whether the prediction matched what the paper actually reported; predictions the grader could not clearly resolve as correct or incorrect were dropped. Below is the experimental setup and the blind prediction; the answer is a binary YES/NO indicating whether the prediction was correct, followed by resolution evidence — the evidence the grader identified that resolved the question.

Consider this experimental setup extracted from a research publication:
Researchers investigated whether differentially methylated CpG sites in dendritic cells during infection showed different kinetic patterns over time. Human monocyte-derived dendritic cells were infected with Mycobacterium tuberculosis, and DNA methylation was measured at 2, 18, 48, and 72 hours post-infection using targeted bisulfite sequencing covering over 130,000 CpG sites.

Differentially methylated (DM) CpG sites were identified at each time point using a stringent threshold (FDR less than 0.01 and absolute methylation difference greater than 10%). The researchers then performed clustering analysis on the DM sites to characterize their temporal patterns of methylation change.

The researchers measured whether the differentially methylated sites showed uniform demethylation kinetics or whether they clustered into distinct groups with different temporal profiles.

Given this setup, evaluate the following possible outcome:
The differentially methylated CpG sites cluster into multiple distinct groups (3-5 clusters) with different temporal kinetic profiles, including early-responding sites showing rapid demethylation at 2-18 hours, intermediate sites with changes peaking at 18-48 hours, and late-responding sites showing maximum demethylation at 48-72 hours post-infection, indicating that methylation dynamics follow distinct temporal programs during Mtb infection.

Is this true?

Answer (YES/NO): NO